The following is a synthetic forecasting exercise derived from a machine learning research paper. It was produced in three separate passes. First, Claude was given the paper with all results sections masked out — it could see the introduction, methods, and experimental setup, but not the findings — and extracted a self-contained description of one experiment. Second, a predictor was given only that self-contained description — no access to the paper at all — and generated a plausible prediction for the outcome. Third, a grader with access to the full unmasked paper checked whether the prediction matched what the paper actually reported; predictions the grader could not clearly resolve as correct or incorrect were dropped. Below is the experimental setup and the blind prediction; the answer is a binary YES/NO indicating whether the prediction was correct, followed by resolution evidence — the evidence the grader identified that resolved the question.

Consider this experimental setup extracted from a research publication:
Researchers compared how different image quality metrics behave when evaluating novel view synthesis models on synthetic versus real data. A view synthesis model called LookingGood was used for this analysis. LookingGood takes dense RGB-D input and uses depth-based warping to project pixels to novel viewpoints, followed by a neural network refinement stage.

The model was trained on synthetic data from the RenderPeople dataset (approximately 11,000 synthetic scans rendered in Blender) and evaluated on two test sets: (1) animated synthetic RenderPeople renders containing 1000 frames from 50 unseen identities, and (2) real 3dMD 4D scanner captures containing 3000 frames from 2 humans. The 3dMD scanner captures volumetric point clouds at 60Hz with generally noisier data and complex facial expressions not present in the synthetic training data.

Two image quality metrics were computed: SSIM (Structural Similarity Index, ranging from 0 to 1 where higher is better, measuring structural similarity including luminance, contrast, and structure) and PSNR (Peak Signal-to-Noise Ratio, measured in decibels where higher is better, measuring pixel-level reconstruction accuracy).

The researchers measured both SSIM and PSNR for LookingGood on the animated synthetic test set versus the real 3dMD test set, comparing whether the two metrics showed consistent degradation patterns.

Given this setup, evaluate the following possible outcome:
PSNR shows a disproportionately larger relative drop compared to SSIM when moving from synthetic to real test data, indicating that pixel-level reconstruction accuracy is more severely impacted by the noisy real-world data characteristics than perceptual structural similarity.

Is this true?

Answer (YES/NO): NO